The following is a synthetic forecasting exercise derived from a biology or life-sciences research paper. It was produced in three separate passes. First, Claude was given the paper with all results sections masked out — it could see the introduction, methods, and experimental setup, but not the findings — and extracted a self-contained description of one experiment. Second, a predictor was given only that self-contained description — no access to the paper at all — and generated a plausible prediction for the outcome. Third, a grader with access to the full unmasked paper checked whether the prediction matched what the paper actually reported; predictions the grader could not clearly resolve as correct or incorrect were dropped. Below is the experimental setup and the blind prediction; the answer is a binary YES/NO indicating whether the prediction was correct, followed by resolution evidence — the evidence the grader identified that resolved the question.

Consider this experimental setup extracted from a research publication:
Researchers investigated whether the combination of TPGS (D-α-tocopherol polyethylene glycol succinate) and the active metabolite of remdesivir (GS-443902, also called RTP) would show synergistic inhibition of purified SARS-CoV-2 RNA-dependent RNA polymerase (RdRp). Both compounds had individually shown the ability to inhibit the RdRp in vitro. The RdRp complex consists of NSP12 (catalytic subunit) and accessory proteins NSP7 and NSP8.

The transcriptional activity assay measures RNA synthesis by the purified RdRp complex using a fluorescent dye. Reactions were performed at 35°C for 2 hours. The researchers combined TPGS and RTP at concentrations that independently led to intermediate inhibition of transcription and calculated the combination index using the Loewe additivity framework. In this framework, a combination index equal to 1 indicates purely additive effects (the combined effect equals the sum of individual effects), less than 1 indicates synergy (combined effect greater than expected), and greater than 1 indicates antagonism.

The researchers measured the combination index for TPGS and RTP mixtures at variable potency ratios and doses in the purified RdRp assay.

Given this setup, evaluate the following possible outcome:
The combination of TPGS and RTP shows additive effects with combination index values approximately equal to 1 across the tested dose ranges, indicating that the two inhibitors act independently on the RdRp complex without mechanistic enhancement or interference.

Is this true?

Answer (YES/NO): YES